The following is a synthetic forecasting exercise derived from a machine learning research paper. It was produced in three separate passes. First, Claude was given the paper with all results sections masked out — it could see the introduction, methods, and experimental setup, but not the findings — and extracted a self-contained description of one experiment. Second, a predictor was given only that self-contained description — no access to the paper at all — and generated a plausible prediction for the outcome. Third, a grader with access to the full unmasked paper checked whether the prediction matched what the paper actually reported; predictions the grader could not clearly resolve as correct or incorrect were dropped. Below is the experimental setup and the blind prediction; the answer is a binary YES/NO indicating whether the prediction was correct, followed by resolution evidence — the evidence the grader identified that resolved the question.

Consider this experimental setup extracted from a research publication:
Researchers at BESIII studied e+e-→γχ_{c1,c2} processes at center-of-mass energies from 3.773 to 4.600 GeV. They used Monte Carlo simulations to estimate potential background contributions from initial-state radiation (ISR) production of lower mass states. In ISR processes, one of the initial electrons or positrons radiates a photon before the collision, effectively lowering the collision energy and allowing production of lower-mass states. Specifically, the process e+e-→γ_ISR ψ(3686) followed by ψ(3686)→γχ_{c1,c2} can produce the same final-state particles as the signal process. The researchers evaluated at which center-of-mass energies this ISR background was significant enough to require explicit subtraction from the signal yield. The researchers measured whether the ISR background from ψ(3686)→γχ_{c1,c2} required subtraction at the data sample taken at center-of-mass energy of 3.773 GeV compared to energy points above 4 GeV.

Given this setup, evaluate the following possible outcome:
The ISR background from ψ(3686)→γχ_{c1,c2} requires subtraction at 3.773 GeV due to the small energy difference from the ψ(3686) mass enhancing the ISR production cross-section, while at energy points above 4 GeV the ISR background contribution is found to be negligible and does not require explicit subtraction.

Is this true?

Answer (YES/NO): YES